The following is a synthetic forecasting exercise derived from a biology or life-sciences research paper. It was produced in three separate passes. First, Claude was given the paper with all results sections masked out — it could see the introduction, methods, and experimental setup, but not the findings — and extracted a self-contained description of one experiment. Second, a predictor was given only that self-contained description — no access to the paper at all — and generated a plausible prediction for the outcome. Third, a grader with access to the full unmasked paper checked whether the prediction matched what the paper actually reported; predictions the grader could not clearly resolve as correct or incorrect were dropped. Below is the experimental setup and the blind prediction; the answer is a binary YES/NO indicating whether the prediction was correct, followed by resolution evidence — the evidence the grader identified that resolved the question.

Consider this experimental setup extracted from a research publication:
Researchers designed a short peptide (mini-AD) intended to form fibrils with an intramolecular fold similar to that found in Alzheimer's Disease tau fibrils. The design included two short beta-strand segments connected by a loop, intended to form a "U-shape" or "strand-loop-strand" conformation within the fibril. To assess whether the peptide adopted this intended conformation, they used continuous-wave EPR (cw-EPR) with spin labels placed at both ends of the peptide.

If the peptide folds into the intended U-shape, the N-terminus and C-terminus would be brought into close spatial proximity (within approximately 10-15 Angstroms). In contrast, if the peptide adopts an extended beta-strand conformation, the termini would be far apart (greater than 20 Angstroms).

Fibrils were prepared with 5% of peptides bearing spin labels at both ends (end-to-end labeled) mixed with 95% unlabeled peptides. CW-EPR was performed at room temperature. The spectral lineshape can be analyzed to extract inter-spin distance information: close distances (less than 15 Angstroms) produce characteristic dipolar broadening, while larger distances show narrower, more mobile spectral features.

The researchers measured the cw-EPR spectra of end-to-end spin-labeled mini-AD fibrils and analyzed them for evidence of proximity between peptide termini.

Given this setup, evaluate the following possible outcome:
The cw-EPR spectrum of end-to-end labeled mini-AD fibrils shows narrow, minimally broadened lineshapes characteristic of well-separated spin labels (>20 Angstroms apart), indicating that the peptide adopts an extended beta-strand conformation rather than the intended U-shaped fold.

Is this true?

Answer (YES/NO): NO